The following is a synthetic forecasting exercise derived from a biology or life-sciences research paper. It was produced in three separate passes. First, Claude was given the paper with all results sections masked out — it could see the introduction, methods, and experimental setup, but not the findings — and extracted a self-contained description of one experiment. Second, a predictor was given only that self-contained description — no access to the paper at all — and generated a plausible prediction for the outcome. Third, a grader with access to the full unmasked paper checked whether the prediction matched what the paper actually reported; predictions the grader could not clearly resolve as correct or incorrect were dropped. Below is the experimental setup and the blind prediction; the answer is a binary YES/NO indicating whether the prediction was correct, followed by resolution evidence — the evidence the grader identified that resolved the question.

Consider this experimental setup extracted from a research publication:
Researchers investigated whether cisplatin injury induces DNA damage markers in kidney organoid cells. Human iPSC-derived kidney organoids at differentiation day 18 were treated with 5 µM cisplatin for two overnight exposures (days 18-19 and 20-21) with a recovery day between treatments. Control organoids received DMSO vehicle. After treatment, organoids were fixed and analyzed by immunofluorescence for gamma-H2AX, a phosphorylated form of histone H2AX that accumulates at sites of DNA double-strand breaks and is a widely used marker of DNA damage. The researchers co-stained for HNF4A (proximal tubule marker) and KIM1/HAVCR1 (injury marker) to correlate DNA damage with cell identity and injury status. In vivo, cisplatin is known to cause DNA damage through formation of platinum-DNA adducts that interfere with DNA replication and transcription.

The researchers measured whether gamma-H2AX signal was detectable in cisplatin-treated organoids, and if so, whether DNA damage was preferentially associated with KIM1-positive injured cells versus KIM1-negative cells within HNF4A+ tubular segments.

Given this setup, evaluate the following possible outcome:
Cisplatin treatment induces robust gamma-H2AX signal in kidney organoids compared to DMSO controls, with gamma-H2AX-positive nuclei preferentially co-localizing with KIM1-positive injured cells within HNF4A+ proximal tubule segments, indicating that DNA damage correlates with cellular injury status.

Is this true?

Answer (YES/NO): NO